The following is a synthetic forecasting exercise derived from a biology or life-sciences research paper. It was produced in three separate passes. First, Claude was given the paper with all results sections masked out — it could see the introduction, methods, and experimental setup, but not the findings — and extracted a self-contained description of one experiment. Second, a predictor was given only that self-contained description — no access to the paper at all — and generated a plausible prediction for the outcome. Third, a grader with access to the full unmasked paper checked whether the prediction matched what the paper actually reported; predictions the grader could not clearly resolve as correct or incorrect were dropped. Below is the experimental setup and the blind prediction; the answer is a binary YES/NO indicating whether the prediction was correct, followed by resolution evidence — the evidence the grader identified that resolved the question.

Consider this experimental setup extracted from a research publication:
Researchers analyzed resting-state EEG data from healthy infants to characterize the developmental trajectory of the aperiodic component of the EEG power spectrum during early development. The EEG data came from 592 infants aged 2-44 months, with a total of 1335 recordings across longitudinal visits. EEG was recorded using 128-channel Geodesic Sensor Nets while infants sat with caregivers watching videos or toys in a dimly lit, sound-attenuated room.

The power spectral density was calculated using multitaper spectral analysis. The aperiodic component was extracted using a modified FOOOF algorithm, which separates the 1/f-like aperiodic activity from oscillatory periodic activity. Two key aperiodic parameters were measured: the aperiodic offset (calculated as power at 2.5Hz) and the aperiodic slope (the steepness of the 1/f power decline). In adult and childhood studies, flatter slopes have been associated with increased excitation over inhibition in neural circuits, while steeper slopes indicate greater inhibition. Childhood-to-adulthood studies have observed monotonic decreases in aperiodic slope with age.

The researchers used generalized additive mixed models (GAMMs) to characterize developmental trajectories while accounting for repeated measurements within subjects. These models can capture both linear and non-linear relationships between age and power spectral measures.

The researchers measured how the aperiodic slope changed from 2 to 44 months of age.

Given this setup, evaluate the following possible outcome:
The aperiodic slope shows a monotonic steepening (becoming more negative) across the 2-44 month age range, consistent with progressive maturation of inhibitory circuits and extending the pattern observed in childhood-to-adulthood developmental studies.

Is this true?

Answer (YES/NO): NO